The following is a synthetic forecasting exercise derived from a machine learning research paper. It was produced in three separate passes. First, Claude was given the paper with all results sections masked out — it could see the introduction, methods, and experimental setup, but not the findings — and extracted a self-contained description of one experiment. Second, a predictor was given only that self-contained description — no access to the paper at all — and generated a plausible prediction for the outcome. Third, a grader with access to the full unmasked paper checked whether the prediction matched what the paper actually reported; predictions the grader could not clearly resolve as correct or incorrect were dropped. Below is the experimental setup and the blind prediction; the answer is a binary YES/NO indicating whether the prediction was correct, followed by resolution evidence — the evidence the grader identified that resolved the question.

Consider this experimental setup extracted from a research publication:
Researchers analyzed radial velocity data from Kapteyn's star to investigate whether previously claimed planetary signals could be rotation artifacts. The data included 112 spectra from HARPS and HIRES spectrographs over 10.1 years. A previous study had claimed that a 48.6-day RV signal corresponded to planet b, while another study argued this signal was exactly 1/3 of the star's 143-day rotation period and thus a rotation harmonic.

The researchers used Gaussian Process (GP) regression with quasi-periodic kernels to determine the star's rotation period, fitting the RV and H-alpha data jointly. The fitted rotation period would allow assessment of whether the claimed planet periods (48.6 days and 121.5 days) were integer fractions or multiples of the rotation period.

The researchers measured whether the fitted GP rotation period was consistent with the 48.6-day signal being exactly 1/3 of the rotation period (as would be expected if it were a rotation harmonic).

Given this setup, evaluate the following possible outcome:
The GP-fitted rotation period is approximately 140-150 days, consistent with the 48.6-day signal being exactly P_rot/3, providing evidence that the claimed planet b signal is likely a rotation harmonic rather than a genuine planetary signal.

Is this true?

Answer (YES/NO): NO